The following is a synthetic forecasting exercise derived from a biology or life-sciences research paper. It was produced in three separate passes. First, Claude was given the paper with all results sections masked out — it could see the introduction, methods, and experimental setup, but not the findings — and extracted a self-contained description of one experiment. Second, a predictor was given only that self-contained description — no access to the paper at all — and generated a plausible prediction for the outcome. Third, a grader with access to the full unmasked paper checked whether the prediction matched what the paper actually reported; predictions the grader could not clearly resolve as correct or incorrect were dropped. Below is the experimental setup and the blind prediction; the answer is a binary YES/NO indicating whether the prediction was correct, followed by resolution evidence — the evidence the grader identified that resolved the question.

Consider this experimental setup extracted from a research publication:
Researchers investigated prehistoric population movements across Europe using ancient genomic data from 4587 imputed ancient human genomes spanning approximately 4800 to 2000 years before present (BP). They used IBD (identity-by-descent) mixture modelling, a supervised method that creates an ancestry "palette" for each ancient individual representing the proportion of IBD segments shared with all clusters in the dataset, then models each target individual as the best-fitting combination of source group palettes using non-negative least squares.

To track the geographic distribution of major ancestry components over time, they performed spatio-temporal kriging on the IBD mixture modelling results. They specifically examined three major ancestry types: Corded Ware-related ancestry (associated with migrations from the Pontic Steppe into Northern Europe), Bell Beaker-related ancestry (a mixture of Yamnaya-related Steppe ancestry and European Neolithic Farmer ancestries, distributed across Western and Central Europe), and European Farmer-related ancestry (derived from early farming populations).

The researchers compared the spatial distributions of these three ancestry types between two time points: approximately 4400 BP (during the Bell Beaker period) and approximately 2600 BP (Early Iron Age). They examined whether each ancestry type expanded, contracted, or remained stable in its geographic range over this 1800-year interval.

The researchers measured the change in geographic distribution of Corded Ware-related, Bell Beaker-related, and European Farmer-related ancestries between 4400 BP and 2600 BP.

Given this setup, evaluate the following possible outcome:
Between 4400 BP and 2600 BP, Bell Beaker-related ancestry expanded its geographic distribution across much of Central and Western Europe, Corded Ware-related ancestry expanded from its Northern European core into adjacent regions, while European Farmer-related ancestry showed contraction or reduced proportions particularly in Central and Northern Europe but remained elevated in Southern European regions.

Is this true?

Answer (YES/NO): NO